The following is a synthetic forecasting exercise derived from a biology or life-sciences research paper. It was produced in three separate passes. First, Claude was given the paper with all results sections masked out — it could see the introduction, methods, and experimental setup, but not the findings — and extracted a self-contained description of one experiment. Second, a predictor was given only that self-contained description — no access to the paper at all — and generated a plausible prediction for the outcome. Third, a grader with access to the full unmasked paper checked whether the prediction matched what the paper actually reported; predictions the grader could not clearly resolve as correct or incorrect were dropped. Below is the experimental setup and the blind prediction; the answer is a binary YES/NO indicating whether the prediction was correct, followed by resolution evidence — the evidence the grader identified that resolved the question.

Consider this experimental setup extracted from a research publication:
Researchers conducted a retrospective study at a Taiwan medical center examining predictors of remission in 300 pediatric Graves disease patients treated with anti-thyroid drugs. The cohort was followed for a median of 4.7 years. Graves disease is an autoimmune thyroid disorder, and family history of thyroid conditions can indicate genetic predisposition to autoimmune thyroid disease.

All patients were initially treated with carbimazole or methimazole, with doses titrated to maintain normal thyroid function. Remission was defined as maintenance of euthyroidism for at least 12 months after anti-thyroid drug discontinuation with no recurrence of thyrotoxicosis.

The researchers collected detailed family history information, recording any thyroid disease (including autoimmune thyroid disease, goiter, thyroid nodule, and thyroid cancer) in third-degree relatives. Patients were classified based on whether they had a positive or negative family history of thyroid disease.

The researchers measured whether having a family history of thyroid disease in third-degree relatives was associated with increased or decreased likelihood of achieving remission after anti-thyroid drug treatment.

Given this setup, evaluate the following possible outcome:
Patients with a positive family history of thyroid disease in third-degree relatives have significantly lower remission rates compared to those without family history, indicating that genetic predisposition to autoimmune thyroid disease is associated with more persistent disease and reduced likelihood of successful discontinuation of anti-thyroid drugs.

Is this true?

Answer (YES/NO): YES